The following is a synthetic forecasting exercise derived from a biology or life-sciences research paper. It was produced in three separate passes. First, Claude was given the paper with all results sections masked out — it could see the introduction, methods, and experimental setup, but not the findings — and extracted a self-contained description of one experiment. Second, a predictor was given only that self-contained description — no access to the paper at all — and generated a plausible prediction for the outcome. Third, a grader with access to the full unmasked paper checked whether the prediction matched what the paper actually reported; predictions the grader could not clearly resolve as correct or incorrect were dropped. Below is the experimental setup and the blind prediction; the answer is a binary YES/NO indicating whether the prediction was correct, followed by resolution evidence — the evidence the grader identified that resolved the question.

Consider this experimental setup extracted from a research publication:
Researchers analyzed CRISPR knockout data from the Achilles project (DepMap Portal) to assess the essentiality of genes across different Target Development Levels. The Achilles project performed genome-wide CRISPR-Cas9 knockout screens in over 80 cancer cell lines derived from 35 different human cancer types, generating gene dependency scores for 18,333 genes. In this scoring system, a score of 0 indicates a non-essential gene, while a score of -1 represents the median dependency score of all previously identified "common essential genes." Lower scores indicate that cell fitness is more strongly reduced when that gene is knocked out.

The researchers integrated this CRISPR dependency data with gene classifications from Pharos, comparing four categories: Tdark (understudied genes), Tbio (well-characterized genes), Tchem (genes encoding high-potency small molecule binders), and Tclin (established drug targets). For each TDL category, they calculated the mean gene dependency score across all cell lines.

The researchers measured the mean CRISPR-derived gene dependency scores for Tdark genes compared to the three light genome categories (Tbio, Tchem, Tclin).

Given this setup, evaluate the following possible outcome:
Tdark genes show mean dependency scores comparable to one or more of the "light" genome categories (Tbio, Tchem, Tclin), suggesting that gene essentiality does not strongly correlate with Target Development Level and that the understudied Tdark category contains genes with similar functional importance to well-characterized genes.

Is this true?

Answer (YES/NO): NO